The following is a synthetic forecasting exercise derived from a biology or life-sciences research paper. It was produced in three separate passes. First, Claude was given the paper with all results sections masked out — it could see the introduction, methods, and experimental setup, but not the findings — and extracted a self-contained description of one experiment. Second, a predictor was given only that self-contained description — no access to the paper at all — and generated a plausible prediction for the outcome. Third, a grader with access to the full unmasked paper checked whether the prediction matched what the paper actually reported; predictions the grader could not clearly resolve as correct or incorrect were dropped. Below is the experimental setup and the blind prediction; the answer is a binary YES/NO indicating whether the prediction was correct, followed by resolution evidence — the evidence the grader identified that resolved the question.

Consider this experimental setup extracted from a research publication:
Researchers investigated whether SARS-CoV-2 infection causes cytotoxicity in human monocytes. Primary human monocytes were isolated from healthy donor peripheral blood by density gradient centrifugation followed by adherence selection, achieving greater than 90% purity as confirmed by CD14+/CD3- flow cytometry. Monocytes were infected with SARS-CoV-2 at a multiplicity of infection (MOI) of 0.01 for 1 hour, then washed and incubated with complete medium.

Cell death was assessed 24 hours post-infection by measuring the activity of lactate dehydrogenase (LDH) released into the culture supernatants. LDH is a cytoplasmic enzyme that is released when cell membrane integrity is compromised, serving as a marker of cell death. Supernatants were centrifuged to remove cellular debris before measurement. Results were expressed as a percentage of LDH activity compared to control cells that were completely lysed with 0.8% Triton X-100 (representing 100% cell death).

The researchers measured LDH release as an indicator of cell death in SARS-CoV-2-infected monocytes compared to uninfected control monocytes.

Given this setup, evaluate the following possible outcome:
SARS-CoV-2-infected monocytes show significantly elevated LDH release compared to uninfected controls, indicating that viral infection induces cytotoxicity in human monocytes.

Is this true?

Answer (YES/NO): YES